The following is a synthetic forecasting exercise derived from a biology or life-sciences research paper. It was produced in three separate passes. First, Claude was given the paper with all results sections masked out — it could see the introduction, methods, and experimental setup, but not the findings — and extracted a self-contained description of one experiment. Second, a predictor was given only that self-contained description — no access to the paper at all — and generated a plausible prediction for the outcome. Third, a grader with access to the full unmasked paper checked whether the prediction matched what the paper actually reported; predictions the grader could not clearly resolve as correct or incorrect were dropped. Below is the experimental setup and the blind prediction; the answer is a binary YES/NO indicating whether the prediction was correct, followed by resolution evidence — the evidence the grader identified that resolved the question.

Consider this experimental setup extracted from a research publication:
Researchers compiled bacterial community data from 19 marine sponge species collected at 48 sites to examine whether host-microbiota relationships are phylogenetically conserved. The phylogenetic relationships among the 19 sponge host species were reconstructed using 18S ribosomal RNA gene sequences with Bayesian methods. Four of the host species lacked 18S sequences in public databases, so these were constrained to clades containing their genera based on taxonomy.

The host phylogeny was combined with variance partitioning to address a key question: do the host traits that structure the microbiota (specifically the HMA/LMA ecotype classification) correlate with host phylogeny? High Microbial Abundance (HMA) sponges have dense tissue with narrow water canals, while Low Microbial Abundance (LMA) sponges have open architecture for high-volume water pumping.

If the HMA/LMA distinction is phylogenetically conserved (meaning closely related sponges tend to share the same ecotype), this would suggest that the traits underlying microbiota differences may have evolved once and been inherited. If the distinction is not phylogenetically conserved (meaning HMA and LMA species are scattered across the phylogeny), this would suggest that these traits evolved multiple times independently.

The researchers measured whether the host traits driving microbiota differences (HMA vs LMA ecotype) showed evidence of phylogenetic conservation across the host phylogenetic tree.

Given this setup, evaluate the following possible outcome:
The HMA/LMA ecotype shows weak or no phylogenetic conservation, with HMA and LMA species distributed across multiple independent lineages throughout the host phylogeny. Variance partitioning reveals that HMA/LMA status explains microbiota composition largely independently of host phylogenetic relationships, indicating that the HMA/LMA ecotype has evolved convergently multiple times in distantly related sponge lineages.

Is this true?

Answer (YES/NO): NO